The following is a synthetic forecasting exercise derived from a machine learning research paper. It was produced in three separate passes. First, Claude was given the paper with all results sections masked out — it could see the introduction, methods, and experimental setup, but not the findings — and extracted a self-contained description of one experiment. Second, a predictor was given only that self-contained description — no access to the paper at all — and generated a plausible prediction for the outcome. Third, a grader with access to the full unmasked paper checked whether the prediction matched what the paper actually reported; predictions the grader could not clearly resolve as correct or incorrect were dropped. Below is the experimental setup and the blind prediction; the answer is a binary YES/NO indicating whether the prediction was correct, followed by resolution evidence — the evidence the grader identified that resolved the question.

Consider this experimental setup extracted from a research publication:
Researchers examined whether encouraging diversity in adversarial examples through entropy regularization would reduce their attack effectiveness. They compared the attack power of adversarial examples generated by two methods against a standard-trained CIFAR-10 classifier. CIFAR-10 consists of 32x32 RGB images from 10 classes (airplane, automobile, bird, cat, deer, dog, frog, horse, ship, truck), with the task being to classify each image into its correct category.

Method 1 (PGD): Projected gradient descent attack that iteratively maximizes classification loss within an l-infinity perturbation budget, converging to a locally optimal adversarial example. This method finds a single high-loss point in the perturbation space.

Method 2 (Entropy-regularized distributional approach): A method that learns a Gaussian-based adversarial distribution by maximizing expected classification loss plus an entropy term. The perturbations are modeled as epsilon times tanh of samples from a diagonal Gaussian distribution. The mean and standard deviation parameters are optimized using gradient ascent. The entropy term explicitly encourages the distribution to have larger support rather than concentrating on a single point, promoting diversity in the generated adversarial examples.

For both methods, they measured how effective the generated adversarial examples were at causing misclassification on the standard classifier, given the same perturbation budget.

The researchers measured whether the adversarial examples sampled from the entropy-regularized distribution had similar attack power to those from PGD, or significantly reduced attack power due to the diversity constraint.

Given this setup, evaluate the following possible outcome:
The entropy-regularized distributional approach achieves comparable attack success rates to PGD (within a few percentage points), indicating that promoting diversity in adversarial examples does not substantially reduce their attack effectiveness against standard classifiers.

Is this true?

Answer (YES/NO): YES